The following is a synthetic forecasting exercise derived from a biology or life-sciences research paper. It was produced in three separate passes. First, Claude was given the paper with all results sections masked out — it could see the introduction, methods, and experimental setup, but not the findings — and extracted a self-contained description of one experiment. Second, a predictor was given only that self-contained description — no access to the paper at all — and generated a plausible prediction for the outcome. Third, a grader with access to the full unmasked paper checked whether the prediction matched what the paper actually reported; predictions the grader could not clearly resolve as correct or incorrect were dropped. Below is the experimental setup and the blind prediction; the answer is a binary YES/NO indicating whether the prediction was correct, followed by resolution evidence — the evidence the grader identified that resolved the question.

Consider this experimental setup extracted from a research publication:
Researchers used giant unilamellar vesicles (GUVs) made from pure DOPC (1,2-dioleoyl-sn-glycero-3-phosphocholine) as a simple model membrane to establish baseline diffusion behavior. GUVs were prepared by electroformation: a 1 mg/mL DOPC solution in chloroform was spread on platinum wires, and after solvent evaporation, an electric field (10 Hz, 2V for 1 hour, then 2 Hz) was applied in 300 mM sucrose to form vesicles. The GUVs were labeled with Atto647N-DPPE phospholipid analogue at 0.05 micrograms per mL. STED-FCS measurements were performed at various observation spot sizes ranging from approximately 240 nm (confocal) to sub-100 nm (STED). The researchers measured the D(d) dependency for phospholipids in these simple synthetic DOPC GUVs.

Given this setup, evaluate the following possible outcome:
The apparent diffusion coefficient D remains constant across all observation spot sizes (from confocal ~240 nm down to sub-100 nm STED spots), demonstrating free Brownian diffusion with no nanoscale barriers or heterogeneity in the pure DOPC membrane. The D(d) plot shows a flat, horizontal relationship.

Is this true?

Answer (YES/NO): YES